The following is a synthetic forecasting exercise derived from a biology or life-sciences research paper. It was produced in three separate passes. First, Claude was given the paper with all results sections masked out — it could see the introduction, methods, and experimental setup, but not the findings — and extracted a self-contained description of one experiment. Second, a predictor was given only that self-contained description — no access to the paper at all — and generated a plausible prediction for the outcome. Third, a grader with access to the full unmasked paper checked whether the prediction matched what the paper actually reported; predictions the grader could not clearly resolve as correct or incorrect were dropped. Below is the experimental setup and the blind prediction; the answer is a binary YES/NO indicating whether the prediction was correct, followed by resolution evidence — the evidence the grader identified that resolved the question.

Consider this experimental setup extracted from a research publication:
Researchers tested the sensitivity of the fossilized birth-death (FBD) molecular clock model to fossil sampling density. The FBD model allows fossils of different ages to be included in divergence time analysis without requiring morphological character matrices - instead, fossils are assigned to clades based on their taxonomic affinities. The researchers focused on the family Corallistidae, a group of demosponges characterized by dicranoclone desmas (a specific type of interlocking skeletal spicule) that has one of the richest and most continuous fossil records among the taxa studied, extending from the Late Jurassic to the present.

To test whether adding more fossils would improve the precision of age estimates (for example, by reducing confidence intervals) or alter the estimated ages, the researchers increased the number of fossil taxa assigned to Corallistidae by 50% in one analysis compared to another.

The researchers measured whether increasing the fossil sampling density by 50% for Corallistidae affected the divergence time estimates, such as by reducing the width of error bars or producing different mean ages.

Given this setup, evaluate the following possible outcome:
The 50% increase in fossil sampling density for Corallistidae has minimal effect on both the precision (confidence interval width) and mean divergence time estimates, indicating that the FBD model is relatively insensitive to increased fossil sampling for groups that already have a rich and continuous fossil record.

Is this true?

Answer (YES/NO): YES